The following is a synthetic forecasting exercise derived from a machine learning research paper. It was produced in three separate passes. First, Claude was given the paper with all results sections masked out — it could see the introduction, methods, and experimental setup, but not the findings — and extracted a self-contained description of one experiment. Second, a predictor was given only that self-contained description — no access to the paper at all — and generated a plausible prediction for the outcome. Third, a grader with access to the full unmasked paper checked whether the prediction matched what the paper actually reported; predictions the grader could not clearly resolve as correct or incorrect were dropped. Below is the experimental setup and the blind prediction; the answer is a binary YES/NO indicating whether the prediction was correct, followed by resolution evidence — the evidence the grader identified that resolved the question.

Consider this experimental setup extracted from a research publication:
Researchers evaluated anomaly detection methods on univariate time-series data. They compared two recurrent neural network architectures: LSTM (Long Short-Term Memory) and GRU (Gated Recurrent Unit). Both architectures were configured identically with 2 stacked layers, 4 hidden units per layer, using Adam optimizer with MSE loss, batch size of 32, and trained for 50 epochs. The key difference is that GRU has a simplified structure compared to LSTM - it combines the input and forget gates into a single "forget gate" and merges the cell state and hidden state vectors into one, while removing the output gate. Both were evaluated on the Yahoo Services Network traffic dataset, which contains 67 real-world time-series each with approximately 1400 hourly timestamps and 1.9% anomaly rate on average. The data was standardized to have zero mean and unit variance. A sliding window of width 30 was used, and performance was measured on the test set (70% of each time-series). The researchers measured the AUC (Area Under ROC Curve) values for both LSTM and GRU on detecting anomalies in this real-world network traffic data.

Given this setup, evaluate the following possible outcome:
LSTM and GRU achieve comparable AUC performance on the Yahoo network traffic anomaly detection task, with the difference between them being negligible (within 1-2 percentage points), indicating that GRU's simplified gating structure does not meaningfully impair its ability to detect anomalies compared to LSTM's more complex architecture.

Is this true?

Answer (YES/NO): YES